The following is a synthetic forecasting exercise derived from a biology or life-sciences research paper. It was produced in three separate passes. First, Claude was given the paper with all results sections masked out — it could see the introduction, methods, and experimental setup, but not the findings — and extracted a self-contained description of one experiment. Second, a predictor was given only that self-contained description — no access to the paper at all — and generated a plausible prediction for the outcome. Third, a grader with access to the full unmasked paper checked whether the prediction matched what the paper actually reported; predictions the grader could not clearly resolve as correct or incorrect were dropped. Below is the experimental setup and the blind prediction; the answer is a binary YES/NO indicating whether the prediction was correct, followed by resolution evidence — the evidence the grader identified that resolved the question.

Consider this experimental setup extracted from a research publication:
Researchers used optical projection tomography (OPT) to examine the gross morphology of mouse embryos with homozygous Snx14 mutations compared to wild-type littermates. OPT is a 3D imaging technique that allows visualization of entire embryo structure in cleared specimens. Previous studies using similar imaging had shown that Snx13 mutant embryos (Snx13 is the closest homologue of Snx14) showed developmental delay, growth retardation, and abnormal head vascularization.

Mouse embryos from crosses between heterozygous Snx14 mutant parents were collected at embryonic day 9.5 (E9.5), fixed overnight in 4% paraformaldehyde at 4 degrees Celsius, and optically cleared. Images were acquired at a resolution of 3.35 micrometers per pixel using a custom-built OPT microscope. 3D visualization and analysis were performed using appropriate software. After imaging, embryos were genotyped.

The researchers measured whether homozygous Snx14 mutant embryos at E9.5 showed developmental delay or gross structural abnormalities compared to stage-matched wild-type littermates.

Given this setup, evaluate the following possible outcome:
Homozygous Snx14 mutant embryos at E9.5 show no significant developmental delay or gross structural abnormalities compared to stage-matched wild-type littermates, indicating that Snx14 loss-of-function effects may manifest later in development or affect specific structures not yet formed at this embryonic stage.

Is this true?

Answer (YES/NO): NO